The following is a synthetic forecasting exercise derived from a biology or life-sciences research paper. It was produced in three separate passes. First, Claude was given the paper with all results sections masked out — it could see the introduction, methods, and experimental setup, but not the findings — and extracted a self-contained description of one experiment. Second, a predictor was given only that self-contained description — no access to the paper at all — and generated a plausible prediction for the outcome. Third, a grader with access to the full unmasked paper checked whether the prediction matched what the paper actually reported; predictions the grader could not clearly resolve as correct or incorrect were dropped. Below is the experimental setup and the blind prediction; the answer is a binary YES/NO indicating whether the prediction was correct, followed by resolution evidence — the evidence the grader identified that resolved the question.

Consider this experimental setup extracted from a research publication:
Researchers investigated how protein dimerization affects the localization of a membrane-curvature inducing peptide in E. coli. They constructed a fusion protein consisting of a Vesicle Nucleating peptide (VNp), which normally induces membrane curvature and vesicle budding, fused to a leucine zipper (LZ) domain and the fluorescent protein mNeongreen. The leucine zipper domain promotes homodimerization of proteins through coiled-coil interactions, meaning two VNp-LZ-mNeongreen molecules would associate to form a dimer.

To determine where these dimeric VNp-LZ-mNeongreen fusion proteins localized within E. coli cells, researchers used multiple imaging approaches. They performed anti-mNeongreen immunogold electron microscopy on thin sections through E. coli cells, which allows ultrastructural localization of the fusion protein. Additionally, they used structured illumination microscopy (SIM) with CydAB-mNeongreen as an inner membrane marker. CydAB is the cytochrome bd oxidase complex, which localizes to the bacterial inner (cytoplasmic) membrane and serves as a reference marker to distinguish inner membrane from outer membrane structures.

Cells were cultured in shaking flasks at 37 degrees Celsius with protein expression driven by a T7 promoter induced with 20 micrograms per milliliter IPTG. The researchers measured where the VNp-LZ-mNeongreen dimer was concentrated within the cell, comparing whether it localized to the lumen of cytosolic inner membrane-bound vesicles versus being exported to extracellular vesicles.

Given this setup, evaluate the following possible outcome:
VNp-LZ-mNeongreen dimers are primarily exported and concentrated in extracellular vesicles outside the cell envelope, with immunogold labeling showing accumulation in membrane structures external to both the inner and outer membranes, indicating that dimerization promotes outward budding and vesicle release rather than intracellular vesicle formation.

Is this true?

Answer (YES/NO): NO